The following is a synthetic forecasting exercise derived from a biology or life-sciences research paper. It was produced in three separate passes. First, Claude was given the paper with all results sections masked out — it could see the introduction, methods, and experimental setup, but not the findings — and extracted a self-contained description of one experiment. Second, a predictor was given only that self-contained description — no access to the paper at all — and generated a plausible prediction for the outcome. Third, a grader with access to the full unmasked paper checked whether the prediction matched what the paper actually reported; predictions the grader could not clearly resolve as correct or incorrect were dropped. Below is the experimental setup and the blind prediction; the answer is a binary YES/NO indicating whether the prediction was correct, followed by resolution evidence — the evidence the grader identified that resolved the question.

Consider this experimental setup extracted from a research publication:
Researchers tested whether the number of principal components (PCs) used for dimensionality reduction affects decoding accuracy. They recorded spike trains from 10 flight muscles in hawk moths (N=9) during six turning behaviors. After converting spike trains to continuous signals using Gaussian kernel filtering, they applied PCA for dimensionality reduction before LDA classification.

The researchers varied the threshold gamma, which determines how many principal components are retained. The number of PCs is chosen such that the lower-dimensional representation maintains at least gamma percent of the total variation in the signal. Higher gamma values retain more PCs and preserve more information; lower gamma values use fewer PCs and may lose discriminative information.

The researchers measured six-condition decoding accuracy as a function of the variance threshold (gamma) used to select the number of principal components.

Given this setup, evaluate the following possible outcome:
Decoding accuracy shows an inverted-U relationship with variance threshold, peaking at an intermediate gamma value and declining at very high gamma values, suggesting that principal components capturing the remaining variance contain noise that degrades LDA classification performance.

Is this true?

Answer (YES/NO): NO